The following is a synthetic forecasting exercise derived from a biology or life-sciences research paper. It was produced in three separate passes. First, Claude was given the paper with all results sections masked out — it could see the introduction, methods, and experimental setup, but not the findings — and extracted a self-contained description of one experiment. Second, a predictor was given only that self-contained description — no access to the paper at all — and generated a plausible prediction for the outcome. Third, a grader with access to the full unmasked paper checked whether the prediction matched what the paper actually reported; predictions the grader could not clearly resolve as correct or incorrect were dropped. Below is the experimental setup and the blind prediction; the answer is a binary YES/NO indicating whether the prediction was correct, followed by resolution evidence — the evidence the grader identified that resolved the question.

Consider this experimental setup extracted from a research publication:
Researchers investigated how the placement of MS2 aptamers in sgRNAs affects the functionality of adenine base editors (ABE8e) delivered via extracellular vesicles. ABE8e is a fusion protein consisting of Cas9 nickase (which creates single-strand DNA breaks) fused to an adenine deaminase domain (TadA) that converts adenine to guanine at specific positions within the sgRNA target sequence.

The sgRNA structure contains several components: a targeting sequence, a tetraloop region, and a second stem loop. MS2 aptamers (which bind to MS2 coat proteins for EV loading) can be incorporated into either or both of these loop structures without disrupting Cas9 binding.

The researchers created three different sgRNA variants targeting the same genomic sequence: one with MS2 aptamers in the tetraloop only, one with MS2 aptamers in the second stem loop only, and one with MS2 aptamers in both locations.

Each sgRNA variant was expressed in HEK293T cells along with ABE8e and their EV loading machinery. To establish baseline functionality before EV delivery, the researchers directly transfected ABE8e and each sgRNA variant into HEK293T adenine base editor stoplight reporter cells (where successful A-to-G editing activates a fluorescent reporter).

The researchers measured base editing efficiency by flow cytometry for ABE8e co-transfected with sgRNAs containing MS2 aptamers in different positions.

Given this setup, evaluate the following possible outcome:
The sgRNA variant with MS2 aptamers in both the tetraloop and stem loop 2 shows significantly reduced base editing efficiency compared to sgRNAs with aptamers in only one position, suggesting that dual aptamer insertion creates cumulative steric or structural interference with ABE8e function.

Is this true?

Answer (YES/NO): NO